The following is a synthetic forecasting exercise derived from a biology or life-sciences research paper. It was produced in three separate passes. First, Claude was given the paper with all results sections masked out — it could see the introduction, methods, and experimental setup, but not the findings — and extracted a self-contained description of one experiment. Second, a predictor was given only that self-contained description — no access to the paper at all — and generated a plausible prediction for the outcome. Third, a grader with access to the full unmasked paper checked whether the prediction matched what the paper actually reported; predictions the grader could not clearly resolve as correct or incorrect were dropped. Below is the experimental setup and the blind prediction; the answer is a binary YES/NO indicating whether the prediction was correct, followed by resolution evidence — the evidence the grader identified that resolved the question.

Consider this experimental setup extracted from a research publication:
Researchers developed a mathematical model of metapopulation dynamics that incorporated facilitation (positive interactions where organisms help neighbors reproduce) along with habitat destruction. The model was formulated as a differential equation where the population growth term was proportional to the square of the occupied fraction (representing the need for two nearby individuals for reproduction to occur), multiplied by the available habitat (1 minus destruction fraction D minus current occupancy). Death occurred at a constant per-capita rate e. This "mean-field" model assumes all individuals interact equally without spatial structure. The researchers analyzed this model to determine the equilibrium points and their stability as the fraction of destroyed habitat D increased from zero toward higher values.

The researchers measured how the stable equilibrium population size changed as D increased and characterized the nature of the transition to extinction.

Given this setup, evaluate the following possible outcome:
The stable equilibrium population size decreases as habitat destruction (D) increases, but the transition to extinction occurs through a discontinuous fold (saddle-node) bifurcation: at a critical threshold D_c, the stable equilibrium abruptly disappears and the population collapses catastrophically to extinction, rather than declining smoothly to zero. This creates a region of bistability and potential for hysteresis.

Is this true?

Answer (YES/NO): YES